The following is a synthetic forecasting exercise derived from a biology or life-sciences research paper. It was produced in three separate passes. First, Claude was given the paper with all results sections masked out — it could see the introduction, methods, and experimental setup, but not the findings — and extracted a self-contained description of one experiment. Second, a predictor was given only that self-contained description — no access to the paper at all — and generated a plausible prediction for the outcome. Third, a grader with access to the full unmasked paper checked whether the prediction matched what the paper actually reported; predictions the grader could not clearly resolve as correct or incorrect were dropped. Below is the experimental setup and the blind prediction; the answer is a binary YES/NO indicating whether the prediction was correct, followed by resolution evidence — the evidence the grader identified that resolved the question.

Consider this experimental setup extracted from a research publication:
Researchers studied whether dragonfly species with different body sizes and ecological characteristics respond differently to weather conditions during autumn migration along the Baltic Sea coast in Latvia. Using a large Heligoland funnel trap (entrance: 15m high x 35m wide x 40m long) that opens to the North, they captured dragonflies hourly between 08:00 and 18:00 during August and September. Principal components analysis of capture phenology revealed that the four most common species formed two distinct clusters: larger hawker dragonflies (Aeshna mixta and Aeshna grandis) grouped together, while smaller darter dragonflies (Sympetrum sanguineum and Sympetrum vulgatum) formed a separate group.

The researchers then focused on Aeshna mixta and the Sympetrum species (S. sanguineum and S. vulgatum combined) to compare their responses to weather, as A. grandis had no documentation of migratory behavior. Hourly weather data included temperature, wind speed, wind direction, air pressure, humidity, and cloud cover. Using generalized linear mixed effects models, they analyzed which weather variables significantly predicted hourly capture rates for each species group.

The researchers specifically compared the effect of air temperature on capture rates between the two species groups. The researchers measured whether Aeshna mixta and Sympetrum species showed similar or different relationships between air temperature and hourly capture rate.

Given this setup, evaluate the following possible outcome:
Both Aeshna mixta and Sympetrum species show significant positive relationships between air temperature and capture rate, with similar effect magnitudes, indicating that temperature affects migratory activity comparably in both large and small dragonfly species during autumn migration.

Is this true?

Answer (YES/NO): NO